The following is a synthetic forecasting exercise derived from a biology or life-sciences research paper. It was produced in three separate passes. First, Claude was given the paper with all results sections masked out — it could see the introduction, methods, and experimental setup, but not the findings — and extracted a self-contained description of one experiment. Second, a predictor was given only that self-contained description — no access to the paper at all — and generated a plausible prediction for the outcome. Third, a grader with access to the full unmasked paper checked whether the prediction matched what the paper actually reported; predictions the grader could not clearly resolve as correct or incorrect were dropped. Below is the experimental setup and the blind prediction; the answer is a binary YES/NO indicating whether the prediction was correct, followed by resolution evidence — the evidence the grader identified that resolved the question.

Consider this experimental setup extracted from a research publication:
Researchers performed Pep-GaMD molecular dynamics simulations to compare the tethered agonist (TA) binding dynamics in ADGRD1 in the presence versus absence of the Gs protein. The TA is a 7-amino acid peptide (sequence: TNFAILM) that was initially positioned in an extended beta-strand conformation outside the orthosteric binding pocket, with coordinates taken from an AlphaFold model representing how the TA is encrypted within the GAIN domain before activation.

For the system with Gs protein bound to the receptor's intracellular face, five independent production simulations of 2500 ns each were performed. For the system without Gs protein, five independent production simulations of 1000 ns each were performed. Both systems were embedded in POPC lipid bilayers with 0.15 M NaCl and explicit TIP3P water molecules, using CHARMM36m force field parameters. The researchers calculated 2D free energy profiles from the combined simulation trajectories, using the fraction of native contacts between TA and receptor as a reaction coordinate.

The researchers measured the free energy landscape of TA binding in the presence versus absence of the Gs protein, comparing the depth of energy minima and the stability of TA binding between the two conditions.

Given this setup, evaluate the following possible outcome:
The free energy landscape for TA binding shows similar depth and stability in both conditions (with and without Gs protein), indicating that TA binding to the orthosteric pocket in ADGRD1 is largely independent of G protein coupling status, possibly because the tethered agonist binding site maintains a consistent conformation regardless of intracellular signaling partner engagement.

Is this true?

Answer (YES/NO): NO